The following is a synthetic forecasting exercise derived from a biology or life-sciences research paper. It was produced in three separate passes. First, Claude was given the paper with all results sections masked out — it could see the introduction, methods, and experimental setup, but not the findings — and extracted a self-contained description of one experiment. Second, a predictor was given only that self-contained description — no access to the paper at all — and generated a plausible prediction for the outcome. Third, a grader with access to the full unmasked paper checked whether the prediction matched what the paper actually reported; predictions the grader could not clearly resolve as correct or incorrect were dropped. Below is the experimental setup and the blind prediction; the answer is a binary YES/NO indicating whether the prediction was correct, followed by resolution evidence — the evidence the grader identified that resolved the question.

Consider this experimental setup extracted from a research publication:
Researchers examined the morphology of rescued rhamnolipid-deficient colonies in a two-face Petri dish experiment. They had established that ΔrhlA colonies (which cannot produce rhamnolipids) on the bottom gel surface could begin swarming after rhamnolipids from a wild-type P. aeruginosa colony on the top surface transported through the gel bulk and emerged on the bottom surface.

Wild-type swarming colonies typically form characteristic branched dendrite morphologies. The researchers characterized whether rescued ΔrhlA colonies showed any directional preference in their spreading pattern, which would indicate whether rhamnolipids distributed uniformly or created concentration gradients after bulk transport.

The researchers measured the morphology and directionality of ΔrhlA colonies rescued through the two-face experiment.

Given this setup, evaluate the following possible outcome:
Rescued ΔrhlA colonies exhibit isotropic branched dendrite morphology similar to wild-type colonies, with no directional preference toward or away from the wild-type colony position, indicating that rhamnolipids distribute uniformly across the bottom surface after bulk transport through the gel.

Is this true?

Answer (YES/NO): NO